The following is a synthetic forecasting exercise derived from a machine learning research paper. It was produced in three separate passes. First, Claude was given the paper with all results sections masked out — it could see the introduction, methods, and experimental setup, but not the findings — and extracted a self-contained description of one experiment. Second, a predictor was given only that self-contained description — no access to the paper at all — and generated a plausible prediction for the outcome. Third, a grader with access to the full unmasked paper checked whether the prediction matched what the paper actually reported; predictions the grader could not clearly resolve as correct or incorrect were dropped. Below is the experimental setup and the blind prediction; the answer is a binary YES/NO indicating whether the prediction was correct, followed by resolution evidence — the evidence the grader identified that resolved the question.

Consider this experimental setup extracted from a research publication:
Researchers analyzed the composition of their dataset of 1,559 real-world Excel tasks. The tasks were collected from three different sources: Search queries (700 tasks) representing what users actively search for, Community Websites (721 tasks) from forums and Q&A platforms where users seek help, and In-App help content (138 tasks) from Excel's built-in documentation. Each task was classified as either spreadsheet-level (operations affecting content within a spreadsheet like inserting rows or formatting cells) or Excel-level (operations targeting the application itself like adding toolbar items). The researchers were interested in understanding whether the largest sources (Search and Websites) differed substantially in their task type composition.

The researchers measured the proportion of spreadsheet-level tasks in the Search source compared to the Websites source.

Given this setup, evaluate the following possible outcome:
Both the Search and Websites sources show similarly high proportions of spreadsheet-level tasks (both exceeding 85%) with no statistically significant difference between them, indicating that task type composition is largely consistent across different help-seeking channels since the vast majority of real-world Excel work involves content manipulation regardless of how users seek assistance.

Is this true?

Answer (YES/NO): NO